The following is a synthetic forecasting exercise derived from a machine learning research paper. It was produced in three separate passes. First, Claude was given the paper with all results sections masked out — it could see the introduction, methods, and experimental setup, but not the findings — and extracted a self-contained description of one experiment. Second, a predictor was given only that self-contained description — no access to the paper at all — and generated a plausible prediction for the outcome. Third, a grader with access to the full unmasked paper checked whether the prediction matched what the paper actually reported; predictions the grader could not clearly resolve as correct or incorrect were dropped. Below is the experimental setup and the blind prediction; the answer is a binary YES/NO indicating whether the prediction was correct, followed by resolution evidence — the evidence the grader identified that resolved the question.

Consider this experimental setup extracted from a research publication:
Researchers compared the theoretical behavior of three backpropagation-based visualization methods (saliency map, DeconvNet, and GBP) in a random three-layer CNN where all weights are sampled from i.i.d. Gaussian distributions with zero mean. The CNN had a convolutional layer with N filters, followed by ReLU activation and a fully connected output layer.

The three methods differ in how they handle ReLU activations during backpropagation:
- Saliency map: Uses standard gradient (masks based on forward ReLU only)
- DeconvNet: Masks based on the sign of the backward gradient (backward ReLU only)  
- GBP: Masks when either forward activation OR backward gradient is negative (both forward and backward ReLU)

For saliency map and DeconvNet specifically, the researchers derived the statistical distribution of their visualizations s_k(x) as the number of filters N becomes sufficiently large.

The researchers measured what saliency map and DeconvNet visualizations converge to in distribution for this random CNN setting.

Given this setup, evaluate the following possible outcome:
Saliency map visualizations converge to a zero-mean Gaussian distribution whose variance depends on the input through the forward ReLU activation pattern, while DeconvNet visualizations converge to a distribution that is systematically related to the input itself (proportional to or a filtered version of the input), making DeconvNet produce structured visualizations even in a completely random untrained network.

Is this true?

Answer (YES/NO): NO